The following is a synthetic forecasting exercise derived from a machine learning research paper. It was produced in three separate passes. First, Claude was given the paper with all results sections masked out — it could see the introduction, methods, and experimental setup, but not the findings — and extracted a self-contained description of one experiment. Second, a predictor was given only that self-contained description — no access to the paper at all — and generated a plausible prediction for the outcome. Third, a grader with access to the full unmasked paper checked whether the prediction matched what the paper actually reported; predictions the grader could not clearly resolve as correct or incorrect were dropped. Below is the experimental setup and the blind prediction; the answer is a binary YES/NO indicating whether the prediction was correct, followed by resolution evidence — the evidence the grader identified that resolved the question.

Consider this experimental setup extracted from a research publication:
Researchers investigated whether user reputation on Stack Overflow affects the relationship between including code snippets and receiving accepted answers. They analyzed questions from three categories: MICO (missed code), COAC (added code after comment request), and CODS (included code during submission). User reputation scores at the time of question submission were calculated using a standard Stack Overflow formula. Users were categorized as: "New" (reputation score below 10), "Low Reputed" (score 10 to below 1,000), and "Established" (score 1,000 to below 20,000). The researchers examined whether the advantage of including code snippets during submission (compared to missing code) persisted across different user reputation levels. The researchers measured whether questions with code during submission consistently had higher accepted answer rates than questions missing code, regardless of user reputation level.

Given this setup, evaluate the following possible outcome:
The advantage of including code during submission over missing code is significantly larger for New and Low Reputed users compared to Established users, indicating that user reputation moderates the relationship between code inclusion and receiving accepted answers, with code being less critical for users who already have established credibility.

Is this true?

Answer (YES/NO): NO